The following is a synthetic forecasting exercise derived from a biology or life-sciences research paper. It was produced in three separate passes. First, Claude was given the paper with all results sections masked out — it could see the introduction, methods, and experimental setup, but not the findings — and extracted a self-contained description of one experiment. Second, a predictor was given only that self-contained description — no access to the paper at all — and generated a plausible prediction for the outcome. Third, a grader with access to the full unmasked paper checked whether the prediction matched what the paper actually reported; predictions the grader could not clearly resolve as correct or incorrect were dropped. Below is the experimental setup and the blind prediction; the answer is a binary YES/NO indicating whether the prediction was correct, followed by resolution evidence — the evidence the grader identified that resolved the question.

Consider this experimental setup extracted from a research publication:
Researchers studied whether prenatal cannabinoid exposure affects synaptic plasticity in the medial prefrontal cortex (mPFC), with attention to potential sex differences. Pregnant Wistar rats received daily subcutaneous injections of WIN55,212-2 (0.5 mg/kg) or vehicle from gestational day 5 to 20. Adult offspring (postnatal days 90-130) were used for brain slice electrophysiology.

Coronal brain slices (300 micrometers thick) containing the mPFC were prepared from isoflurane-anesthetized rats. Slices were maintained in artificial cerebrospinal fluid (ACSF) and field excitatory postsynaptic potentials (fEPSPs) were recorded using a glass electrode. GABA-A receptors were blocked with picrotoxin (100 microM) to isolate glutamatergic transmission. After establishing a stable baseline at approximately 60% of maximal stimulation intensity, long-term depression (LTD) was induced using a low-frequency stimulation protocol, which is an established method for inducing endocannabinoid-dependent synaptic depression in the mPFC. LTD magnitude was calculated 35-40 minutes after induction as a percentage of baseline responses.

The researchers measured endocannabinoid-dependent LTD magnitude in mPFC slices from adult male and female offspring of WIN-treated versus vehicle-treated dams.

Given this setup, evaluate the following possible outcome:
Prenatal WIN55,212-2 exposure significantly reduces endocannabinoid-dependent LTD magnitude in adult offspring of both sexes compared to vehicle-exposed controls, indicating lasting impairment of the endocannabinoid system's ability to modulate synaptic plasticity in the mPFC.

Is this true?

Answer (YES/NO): NO